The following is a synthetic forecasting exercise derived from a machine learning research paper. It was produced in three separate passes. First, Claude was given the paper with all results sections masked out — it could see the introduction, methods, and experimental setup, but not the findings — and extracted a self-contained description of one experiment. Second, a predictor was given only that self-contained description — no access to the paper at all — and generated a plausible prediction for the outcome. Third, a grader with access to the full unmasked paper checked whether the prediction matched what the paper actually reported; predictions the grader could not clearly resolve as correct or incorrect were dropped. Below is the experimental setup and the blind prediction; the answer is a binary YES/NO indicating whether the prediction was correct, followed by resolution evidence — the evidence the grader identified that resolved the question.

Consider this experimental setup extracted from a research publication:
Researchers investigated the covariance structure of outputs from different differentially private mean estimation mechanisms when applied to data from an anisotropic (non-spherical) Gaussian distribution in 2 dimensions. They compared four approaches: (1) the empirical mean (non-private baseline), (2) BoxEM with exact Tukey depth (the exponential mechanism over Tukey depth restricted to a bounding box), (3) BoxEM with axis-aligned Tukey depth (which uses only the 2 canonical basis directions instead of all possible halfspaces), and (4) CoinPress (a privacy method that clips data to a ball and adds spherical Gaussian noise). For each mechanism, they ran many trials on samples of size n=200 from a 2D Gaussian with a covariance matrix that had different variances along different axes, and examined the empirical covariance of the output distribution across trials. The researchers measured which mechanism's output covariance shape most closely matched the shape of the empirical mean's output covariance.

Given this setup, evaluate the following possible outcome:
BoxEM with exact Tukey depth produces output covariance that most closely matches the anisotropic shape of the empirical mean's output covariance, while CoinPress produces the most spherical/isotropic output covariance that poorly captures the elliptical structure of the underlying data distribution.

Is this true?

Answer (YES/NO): YES